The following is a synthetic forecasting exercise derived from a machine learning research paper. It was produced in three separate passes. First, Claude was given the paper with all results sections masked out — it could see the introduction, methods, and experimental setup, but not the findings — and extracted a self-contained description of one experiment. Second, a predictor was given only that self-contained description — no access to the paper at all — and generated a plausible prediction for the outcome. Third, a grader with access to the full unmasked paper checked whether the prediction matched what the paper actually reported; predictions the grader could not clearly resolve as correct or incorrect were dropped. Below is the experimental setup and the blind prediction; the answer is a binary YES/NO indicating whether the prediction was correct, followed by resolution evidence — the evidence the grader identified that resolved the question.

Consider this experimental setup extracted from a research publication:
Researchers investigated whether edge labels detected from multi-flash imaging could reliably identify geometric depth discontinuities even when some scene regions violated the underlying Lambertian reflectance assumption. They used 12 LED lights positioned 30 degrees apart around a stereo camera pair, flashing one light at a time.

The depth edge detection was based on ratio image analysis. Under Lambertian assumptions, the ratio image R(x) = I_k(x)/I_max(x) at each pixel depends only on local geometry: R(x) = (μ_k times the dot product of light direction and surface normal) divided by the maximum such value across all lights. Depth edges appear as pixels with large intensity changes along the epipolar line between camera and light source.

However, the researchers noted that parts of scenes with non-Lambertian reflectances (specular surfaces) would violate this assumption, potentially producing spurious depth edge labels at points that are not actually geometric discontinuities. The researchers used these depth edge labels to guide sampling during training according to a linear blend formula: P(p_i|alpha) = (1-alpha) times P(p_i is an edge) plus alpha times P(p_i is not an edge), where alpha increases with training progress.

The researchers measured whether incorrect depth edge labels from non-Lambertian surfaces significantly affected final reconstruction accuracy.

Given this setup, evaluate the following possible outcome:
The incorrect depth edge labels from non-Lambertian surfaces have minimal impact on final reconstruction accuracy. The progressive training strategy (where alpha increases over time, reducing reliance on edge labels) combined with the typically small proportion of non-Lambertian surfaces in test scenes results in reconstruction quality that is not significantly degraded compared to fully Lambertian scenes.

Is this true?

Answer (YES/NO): YES